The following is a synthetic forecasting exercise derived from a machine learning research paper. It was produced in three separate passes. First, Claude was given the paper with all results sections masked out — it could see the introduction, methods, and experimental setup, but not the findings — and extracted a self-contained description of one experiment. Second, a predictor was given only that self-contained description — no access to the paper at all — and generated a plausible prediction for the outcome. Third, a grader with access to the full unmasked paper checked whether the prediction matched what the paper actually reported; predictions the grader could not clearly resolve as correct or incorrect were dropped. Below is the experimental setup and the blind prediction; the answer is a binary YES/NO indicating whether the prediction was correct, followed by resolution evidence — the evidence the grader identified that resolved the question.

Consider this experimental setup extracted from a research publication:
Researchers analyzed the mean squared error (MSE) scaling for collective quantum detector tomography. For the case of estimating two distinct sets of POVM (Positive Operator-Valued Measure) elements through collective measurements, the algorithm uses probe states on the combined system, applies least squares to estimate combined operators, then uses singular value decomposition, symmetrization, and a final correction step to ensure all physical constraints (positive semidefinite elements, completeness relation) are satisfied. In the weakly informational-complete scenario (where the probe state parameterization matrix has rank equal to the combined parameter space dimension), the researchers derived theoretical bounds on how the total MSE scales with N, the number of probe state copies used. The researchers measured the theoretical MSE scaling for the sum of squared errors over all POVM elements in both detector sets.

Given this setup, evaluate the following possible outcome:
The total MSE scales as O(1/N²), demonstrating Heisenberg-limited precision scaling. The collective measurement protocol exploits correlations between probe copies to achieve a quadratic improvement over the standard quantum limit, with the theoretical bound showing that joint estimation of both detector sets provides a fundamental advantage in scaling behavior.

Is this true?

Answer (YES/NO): NO